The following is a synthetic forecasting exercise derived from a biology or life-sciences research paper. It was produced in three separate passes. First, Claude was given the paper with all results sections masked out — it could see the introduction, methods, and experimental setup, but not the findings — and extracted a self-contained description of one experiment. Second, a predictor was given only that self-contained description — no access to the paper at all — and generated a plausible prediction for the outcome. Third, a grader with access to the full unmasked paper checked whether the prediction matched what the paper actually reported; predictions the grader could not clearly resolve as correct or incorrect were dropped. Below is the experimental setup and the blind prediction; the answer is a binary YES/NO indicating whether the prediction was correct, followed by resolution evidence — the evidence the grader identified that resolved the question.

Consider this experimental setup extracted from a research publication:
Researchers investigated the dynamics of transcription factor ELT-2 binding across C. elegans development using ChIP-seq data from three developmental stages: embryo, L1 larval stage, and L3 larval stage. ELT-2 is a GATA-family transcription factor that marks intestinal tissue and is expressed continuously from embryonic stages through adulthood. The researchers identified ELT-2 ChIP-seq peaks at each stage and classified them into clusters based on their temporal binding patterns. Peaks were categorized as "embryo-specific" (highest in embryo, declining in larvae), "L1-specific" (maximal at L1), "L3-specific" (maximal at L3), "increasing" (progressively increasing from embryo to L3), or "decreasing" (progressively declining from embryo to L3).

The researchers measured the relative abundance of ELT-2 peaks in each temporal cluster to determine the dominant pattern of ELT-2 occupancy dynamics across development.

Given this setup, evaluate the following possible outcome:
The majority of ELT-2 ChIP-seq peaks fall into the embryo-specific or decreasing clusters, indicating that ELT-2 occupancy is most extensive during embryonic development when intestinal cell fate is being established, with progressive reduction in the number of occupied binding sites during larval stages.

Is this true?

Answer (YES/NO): NO